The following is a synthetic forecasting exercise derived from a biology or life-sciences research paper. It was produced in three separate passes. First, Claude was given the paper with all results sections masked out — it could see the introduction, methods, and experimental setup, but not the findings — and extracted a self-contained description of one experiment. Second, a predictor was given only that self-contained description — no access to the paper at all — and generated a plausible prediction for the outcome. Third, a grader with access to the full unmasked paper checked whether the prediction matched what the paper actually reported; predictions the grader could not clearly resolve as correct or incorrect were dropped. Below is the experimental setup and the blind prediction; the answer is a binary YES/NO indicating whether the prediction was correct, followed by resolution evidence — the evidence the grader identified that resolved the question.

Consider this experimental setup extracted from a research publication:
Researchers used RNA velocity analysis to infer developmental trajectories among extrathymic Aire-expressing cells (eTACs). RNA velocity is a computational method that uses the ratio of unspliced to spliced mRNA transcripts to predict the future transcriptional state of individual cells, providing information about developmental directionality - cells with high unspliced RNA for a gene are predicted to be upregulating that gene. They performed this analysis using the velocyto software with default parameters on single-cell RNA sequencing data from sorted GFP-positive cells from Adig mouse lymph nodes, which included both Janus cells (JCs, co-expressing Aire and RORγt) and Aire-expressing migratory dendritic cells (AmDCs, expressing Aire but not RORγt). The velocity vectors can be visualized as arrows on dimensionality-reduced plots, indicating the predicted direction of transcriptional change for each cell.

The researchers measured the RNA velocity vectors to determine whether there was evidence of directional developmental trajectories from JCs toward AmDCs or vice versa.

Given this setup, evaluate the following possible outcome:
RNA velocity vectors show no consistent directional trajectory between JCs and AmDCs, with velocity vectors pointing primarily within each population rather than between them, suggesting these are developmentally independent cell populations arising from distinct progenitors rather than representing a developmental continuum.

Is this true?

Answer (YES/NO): YES